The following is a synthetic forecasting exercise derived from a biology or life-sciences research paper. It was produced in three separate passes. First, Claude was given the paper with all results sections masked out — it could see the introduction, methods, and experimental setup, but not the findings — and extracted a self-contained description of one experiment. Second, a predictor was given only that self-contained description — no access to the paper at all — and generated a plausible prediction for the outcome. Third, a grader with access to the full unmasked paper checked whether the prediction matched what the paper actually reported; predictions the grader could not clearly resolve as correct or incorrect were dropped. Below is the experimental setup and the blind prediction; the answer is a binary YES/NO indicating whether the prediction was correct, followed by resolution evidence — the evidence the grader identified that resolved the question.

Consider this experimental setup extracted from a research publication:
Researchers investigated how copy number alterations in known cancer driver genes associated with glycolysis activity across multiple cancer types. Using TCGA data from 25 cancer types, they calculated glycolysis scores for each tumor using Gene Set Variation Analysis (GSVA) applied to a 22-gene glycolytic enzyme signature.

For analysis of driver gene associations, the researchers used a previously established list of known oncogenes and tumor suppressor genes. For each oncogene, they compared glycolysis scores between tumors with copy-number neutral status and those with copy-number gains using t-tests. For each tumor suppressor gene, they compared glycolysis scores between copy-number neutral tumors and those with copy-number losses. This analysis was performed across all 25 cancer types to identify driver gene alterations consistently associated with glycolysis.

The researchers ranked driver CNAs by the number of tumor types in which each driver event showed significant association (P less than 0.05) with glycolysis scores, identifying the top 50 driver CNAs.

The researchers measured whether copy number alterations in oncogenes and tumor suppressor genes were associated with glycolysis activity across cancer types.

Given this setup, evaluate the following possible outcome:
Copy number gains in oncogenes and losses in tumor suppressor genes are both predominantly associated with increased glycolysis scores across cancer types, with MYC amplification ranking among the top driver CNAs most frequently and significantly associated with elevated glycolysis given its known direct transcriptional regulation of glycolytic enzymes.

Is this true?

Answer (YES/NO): NO